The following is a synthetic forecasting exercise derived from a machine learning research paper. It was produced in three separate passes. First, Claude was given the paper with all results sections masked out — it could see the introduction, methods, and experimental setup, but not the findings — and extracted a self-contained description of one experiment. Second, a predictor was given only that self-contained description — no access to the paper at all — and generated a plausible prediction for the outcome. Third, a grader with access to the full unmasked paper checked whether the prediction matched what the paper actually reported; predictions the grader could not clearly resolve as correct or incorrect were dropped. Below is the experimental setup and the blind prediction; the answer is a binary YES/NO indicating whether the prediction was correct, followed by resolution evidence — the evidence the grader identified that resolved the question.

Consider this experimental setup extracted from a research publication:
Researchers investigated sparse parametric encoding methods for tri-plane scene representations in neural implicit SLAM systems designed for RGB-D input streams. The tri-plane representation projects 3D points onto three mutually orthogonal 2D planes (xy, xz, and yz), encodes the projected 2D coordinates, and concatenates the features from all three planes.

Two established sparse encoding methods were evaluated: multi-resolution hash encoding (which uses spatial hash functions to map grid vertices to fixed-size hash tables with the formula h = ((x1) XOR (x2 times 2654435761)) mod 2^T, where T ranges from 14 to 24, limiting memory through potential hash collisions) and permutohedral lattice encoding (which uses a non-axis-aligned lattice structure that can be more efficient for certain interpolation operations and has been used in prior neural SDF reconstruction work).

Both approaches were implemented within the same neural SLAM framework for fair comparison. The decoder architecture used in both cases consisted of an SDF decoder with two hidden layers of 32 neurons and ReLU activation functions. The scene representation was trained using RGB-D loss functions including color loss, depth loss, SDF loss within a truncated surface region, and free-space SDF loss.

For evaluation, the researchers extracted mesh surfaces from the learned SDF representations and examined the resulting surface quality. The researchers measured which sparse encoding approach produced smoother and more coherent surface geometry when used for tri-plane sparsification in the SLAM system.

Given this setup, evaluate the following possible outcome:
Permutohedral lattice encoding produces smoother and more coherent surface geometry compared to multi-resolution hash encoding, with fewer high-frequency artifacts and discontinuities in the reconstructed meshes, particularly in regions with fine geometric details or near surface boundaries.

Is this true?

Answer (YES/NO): NO